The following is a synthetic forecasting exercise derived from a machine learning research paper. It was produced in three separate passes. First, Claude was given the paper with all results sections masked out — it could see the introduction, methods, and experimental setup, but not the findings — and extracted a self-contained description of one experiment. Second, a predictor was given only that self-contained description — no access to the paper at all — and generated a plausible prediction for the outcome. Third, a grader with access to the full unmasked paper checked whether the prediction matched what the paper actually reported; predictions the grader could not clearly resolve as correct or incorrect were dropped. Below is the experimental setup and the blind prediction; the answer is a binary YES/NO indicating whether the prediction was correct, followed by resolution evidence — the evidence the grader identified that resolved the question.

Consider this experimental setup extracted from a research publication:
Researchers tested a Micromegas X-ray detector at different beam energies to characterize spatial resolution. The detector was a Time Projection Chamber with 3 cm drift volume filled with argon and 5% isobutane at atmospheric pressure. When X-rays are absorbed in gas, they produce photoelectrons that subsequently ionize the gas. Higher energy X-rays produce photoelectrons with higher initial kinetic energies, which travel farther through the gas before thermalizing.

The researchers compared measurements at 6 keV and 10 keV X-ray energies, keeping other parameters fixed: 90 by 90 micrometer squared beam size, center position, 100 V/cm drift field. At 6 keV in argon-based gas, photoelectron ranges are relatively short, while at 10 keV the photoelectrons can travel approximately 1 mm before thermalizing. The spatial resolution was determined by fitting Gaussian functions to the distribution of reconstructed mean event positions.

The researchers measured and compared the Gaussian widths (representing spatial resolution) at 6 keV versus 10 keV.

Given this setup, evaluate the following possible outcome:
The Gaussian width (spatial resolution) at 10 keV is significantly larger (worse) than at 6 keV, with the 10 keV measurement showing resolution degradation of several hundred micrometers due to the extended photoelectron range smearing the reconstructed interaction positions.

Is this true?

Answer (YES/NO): NO